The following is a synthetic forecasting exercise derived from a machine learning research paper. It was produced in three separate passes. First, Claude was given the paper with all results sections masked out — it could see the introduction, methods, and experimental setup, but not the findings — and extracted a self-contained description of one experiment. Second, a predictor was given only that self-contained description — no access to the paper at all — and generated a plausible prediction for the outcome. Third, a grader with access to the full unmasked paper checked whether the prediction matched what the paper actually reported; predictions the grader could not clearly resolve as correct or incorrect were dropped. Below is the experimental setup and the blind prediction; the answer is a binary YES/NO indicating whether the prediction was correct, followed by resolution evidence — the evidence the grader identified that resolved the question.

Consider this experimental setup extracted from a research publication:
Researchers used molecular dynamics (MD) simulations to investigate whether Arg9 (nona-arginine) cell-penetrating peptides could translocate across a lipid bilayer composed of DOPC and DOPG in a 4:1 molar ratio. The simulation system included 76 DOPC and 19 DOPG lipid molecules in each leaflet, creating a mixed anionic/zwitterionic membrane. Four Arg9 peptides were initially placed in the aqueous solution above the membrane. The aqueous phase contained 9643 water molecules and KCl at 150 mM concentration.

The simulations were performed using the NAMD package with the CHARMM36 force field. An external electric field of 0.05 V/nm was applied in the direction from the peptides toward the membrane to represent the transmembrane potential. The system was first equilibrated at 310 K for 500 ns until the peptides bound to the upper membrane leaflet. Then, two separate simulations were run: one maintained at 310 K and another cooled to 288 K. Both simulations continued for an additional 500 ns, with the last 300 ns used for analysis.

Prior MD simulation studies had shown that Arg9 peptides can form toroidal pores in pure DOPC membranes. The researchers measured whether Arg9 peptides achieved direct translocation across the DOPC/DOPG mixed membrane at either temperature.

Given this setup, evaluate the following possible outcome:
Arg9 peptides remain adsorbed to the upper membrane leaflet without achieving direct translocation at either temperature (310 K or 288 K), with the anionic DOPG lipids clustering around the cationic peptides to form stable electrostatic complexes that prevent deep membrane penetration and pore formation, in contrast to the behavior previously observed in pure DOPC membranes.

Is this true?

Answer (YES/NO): NO